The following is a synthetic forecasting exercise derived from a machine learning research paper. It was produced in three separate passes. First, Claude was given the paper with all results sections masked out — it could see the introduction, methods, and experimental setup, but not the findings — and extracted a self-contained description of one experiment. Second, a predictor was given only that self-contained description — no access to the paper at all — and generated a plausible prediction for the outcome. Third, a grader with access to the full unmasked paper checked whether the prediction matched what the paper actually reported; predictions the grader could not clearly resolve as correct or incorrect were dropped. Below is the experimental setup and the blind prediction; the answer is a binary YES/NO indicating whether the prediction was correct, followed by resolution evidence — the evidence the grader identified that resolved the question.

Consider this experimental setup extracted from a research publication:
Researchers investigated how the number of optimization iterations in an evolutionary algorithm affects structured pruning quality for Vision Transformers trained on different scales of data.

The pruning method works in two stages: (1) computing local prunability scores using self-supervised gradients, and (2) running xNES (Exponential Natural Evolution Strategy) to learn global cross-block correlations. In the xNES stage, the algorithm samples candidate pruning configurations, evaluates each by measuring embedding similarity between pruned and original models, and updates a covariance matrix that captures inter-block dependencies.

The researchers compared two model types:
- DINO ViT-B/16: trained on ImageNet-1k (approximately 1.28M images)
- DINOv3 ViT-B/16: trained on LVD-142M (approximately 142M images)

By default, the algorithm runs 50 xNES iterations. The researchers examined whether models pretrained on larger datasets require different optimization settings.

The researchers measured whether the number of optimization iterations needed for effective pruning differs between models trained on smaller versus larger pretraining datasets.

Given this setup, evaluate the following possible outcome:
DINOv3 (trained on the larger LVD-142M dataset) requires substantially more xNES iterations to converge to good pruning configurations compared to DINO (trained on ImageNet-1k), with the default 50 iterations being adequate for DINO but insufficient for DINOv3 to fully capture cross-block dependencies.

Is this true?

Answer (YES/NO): YES